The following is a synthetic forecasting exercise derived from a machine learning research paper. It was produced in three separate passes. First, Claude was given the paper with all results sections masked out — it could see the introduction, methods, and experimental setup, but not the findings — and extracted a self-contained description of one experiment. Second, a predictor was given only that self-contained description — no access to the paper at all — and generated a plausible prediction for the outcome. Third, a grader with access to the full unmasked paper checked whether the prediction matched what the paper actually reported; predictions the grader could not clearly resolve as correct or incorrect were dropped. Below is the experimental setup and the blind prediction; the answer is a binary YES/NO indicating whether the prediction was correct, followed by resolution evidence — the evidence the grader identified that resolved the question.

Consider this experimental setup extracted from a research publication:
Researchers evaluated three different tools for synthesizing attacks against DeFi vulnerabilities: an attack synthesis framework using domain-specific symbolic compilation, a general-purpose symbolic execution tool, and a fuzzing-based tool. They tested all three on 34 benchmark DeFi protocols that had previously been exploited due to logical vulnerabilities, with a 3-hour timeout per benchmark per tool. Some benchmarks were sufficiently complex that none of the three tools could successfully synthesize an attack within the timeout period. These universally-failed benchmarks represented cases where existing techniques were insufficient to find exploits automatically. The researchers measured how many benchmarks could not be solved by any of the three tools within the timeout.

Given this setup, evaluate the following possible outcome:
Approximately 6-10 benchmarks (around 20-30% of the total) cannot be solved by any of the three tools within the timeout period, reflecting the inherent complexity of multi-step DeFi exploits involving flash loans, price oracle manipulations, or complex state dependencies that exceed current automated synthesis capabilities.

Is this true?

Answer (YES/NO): YES